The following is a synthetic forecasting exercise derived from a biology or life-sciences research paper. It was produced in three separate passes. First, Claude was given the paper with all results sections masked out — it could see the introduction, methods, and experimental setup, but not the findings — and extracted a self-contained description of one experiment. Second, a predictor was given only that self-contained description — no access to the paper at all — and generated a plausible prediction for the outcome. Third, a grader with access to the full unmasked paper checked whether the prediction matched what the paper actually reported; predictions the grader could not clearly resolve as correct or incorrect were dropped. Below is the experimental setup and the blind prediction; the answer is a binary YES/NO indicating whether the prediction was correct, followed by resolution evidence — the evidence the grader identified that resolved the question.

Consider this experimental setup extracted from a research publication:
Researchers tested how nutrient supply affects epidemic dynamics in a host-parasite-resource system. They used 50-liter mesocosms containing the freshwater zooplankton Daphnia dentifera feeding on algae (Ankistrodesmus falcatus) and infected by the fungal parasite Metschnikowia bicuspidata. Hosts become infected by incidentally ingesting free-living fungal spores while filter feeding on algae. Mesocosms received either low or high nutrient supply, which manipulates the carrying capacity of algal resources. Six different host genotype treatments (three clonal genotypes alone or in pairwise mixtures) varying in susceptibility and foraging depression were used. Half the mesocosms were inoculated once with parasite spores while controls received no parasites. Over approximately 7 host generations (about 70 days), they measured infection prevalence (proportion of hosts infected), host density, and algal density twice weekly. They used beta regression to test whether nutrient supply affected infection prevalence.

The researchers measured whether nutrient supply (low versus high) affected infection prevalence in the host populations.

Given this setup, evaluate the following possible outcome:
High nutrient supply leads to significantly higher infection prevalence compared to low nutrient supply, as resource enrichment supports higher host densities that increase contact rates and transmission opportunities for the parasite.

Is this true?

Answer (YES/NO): YES